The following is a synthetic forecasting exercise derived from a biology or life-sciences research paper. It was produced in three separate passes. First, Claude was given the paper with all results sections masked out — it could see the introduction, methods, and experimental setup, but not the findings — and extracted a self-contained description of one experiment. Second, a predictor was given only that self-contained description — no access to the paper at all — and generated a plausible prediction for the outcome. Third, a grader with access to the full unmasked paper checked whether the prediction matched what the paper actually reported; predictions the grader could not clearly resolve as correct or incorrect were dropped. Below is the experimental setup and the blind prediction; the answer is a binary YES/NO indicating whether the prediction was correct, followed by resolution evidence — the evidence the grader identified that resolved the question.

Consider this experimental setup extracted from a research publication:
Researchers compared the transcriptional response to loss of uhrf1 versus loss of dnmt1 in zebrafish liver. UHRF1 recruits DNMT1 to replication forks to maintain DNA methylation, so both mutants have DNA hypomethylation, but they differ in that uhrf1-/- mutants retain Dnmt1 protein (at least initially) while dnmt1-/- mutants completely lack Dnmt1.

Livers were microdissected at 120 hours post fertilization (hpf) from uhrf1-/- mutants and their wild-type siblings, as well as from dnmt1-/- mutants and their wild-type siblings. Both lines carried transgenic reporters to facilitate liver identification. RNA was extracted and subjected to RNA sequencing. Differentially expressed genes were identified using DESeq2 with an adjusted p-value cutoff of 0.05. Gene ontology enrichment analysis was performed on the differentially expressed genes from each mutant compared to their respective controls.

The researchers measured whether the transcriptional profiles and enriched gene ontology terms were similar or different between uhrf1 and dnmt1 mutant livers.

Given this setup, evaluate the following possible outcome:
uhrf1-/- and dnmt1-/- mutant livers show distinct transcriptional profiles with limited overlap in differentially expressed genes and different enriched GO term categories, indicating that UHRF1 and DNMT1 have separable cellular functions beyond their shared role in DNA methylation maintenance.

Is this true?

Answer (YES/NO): NO